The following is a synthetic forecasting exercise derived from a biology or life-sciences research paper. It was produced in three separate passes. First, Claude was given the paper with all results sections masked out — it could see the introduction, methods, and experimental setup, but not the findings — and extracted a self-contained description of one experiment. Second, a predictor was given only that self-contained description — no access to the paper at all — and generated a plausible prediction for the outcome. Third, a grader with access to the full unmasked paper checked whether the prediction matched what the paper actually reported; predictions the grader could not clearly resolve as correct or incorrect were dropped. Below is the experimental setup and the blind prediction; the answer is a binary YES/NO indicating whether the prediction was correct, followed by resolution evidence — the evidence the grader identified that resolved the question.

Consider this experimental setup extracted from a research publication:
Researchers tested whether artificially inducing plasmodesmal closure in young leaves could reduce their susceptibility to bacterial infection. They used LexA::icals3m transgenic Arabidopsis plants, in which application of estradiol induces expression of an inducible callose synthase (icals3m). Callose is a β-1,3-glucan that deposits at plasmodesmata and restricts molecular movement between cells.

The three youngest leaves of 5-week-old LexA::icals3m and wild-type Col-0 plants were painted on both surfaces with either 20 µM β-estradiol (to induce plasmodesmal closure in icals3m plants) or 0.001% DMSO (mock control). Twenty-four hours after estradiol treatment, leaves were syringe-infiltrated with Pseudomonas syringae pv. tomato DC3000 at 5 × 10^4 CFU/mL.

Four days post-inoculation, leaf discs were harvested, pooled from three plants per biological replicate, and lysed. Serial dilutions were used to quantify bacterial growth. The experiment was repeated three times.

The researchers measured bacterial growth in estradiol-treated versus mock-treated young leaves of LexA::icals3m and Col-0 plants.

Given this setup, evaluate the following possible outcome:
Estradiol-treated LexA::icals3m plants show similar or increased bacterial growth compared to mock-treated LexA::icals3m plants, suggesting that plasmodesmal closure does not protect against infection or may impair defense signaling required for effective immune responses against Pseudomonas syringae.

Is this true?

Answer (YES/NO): NO